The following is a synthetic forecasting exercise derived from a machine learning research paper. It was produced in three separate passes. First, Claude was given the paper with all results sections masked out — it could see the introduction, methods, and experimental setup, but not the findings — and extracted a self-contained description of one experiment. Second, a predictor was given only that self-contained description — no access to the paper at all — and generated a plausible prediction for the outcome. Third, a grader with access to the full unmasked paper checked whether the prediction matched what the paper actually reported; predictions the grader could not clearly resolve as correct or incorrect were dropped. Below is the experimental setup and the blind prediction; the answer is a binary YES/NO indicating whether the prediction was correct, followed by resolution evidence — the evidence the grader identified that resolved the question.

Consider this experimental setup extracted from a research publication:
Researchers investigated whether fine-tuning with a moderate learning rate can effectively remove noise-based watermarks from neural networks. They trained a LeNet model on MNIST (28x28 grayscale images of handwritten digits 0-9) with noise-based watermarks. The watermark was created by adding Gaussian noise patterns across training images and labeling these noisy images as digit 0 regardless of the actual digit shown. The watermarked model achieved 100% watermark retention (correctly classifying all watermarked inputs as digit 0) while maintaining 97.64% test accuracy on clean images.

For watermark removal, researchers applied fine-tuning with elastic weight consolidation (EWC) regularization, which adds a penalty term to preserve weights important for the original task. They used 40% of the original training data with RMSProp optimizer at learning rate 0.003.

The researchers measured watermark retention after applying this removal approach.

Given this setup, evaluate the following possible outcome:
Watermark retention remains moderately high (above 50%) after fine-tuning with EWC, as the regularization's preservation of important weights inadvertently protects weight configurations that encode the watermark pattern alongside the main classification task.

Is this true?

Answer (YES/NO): YES